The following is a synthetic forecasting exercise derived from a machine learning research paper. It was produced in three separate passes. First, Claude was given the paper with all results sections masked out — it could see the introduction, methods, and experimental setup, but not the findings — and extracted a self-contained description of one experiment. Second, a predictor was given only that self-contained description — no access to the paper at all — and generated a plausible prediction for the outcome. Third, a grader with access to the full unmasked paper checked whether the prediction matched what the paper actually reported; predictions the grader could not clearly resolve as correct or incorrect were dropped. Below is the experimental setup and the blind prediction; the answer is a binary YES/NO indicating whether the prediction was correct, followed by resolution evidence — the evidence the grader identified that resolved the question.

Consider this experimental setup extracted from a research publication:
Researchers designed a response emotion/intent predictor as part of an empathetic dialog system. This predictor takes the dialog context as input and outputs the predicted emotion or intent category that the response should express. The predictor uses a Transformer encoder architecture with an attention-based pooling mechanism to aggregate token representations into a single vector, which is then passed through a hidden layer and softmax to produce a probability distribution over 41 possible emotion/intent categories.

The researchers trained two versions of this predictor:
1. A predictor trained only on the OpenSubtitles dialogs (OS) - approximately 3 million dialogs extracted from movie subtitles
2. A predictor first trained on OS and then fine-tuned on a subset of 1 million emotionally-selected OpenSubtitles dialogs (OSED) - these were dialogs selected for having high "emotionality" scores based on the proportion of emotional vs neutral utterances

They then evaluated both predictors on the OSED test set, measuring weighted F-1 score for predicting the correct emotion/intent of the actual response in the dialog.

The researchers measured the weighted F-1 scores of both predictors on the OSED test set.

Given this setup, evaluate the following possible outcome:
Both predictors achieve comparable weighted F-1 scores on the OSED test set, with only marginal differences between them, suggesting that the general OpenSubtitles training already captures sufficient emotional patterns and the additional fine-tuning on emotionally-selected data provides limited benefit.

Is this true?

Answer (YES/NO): NO